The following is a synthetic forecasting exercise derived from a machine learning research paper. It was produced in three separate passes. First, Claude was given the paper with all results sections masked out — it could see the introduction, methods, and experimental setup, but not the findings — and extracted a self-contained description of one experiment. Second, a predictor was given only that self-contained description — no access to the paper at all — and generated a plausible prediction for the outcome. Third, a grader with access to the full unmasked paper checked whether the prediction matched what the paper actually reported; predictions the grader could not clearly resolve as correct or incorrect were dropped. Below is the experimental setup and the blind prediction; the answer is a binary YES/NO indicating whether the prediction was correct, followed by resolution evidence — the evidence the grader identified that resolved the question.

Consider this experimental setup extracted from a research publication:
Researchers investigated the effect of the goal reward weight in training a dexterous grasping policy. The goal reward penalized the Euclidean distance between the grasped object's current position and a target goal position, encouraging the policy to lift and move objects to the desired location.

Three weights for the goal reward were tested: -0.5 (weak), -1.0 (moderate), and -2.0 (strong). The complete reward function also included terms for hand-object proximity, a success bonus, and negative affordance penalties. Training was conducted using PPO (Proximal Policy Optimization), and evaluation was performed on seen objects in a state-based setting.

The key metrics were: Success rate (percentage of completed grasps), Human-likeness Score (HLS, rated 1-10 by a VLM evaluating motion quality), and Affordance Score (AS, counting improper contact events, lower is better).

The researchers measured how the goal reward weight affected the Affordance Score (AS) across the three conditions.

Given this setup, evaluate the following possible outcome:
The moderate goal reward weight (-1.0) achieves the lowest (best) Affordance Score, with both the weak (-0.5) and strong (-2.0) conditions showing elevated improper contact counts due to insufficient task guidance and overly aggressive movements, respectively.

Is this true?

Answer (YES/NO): NO